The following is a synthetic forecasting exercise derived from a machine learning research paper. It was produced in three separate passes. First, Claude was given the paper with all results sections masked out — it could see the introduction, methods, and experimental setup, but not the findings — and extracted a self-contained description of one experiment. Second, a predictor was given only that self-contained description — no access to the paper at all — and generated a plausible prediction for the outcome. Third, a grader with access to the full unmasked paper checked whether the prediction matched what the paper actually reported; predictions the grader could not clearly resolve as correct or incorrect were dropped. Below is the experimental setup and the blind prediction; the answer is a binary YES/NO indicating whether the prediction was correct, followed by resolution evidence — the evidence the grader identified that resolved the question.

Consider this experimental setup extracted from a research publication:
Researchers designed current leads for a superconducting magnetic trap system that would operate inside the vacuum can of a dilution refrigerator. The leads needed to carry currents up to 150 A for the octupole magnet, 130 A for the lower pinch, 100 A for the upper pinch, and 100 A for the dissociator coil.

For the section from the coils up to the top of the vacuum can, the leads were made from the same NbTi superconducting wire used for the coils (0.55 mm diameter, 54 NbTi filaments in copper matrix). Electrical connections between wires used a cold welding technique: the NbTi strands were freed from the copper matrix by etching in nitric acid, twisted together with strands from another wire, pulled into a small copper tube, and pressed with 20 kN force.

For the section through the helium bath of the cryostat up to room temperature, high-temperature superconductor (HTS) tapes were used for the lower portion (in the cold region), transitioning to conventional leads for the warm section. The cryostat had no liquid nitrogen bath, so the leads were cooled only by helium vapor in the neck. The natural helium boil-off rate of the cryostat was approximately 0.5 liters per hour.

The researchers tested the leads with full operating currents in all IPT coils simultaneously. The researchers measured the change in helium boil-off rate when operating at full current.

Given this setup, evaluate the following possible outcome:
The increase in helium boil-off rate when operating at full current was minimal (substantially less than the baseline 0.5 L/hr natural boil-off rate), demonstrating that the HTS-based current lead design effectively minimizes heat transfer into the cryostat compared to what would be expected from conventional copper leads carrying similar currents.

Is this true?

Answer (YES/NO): NO